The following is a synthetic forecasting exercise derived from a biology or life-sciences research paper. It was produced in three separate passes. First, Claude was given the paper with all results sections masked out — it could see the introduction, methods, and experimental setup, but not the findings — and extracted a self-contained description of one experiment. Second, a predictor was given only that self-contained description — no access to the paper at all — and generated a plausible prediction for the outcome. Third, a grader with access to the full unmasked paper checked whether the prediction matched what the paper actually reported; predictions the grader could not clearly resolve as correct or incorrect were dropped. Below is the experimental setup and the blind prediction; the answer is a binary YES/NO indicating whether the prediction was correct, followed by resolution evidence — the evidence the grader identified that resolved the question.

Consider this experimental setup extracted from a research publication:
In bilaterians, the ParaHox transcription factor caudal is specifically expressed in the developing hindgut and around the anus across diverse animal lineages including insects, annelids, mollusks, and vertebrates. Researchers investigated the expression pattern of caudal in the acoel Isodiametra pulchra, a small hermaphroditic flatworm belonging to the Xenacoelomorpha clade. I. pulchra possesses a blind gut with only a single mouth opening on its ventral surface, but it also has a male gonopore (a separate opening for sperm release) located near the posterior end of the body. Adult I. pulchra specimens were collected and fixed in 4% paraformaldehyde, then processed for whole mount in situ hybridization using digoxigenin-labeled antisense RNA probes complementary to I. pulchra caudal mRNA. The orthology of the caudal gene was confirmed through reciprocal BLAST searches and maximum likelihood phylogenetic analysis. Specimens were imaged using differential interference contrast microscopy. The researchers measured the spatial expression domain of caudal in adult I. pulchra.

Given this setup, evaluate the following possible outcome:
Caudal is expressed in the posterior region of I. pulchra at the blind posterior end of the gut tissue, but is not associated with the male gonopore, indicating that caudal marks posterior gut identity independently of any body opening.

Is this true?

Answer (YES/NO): NO